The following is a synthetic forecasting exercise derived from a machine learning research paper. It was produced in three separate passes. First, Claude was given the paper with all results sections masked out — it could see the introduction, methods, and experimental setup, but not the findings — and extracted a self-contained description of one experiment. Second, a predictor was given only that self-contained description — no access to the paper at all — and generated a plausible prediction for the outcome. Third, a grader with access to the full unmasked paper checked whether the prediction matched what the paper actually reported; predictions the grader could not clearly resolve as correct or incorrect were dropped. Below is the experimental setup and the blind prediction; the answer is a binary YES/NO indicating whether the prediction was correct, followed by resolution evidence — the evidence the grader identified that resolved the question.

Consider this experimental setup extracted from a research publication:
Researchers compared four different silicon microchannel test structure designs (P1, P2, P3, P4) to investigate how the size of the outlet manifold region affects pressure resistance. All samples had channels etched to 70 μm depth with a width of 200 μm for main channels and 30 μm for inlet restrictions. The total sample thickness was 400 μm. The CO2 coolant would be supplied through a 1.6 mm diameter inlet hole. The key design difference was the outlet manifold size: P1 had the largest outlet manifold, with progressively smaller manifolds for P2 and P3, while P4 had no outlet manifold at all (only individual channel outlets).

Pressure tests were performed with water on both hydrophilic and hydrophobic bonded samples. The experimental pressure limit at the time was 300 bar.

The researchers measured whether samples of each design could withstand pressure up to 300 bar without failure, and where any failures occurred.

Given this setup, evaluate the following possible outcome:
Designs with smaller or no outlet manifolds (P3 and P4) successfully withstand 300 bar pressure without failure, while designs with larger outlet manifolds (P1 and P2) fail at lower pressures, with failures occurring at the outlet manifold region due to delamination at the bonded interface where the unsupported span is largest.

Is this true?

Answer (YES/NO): NO